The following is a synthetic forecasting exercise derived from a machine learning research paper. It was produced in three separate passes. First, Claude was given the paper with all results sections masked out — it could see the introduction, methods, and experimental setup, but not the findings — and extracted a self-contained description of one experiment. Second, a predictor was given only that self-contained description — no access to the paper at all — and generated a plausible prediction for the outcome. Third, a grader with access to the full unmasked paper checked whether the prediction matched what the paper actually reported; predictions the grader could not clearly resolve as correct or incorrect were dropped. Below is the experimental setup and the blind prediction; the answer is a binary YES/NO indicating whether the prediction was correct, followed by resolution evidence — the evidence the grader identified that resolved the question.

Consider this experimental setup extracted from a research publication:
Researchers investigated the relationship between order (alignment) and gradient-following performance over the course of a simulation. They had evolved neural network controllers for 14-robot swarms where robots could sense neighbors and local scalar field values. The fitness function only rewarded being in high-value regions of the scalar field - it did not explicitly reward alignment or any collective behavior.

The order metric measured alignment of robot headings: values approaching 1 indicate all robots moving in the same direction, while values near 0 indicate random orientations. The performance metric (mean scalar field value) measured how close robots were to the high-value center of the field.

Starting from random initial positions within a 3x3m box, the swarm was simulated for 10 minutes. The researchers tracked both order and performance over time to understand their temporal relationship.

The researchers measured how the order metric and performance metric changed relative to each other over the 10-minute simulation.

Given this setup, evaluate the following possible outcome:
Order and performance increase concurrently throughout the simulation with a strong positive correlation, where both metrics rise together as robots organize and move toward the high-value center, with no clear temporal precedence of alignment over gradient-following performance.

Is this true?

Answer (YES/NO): NO